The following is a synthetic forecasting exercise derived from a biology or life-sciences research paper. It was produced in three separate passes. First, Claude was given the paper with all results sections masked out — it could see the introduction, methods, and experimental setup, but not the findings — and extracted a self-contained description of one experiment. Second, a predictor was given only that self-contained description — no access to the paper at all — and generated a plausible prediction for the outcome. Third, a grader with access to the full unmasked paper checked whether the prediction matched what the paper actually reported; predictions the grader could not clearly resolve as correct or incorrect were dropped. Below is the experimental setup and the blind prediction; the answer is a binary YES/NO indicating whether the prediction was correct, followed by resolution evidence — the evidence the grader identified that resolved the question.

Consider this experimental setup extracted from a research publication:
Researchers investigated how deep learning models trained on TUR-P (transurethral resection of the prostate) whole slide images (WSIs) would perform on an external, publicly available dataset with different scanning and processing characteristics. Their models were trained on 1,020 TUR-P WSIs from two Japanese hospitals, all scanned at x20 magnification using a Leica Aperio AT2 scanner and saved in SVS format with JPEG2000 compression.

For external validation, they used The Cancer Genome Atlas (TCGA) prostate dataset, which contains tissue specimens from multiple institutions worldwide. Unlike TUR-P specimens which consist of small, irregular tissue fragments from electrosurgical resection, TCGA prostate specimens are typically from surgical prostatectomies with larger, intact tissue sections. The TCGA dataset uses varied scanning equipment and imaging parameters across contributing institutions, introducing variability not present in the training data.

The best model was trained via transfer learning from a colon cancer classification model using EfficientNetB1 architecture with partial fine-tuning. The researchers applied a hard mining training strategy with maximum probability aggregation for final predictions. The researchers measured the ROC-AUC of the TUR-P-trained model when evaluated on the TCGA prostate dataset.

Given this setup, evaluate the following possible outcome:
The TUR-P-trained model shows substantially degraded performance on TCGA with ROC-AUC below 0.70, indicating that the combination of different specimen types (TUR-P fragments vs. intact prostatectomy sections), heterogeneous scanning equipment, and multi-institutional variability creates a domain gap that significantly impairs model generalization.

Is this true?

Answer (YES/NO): NO